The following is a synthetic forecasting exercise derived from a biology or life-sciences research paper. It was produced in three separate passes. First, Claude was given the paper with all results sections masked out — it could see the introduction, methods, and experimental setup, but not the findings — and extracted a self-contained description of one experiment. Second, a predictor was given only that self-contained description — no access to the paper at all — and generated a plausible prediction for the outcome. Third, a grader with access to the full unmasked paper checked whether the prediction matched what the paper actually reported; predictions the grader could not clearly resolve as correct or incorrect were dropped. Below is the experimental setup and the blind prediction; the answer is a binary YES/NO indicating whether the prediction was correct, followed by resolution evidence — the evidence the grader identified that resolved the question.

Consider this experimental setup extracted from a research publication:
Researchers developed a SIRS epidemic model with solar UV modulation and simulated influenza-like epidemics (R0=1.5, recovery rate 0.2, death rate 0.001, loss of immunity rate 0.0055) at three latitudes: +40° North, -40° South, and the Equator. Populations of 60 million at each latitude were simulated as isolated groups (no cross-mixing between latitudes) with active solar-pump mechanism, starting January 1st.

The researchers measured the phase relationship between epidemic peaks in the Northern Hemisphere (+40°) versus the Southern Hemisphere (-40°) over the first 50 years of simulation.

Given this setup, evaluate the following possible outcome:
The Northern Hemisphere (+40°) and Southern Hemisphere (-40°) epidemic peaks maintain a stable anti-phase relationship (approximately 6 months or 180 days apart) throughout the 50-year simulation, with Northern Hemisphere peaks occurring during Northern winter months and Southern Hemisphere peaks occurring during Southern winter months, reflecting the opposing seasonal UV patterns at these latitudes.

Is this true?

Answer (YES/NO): YES